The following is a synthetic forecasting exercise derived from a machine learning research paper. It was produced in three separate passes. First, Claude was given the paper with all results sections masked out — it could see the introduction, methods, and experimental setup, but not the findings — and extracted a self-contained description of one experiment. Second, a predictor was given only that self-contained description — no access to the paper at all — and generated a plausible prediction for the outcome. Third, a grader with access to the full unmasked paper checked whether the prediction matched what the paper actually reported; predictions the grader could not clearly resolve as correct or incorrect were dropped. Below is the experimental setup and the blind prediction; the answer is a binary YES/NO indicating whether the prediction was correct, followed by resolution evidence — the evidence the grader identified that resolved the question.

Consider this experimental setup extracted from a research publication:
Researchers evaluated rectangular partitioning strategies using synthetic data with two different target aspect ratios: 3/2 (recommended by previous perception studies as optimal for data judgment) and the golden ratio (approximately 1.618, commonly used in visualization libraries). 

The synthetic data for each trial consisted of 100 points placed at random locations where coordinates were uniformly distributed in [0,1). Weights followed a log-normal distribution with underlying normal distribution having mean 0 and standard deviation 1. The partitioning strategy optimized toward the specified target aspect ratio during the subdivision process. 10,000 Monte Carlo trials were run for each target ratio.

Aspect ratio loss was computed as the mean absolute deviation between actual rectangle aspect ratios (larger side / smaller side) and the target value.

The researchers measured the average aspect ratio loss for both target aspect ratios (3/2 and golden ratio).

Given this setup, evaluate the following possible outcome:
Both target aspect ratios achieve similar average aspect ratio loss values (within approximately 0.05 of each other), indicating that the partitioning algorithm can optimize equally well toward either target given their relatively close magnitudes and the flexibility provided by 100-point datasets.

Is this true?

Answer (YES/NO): YES